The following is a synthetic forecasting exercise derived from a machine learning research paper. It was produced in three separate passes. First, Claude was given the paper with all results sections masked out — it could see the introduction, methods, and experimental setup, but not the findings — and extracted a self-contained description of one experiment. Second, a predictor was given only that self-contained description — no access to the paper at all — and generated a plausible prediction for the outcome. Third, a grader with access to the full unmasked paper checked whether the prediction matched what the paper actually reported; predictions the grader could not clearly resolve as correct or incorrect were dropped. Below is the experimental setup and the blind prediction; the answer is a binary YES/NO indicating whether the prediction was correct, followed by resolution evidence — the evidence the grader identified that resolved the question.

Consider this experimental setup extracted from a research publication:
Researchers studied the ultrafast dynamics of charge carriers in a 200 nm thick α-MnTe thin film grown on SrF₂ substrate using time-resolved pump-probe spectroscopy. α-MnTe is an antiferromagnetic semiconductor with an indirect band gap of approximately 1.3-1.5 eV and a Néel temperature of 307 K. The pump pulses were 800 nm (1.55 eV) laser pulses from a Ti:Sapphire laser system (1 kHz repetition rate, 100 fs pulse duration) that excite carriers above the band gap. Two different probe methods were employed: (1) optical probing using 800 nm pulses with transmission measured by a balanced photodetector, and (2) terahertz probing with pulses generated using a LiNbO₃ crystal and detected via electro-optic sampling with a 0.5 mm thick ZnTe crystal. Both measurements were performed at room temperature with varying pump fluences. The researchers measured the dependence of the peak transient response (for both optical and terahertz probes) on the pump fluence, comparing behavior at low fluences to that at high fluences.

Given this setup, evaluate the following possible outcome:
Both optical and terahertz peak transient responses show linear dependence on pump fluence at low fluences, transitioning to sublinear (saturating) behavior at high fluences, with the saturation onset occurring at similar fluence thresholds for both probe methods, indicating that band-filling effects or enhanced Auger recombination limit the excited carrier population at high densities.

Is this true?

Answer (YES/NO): YES